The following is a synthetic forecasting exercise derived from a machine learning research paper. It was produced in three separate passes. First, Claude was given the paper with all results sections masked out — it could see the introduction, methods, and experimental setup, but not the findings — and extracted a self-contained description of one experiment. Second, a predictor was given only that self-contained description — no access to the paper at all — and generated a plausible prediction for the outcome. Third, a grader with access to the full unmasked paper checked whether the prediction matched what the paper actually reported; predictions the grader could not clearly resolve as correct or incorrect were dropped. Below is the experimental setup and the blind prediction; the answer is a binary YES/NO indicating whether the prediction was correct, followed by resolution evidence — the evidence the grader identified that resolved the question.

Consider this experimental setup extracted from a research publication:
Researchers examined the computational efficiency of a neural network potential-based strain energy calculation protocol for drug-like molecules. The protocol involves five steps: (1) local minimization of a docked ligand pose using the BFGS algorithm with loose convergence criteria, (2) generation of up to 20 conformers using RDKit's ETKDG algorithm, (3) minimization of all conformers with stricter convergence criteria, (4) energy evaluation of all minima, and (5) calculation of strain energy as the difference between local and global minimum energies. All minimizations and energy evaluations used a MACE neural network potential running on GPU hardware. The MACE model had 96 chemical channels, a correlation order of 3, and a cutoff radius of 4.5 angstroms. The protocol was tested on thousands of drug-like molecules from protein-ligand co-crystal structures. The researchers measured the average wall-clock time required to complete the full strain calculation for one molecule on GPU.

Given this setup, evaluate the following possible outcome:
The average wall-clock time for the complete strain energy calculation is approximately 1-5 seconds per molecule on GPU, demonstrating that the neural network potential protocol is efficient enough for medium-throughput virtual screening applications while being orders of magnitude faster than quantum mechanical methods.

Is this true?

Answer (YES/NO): NO